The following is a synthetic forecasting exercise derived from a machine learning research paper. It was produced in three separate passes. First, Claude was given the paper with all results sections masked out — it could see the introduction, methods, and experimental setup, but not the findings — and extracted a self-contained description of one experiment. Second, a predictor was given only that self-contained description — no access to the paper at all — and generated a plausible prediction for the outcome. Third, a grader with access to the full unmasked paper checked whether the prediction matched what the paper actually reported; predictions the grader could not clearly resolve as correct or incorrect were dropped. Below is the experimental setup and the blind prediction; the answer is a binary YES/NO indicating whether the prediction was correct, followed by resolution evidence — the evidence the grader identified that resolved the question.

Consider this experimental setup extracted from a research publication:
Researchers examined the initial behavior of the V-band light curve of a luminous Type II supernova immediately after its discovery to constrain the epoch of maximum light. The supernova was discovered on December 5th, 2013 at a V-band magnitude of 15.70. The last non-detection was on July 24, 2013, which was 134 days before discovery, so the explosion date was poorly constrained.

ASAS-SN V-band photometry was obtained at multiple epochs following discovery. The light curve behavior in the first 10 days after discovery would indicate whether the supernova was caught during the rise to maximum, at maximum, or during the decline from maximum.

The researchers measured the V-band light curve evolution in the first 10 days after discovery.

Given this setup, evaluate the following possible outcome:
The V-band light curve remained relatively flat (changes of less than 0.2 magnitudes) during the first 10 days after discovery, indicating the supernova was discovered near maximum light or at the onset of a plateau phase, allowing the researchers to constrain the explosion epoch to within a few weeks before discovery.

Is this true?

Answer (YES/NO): NO